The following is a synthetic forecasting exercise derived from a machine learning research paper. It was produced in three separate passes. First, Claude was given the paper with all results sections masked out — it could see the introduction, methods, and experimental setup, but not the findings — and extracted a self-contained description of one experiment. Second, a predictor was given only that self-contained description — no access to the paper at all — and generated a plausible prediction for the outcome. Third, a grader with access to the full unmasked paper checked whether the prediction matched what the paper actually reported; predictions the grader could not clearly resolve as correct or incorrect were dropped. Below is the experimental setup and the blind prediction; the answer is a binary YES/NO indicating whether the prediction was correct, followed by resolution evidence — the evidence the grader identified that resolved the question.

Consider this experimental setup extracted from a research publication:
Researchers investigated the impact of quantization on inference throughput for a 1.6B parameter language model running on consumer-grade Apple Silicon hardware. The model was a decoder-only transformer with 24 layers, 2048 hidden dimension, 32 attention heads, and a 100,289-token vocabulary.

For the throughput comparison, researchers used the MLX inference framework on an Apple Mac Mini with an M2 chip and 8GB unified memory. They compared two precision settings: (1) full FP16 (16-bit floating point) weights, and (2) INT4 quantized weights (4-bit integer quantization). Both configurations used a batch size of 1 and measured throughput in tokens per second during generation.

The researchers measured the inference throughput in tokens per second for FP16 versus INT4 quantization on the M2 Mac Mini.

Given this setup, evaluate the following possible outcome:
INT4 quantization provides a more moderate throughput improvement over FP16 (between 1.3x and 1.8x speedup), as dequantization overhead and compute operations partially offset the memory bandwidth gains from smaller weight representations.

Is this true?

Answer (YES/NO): YES